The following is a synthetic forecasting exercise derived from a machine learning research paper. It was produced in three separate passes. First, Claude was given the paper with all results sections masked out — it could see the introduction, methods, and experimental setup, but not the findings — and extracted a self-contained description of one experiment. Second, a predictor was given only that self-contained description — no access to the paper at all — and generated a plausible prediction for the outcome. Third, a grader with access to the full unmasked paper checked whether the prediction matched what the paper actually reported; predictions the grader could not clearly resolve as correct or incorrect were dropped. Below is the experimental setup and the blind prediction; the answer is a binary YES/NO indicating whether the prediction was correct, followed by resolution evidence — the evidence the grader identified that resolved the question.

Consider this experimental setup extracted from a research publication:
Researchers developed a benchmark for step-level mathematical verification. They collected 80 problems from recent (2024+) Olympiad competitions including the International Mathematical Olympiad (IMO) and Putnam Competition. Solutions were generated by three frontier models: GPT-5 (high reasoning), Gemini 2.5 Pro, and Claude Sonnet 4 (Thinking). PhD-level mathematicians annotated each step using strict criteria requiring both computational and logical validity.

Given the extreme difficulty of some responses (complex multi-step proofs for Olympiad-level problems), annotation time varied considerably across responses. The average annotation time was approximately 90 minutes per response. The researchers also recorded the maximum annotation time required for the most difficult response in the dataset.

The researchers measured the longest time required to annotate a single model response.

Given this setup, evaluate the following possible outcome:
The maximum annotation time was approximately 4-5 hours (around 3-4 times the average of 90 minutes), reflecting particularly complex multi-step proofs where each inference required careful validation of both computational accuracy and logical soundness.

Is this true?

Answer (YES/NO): NO